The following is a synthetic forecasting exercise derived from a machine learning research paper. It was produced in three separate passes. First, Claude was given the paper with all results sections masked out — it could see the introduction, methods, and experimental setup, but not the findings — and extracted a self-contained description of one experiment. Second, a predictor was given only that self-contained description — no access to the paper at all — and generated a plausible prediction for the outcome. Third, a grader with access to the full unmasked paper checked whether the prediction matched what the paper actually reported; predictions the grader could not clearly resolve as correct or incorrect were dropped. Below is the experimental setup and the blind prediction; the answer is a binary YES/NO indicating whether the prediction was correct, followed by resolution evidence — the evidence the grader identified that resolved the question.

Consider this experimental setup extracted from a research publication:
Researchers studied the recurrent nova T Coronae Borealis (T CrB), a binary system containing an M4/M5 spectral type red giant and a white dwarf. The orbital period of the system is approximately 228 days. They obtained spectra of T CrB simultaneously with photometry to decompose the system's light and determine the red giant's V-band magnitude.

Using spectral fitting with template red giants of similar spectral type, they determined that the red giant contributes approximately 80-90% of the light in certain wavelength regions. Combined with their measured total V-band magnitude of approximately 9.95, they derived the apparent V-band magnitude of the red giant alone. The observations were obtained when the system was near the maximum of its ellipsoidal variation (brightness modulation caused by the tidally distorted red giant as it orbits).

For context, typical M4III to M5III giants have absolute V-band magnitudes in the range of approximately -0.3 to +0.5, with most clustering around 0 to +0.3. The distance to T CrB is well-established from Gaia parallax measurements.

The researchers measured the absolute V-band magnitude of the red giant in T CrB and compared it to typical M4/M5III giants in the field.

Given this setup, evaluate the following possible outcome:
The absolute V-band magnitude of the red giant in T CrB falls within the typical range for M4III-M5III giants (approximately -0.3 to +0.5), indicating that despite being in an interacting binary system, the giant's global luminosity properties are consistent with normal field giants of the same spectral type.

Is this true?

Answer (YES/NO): NO